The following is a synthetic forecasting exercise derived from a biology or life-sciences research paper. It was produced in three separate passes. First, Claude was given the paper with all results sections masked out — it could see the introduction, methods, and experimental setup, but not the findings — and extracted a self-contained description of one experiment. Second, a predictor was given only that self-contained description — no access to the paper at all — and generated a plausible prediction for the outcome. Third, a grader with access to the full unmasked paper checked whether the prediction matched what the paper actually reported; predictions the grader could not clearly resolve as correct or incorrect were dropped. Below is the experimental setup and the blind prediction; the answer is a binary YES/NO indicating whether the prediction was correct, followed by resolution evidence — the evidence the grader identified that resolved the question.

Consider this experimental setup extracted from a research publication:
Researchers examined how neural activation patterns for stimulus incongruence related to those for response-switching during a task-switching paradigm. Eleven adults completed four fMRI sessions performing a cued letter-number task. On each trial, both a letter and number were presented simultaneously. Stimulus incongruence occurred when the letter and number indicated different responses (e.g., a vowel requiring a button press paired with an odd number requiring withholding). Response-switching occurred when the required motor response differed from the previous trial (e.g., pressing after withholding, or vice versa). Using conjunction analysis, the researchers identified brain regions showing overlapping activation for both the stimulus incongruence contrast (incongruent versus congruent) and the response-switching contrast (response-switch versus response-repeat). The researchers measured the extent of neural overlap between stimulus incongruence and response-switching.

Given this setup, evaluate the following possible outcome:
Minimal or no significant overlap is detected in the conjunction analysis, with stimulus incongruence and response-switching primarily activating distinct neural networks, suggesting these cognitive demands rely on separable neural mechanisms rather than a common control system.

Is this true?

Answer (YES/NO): NO